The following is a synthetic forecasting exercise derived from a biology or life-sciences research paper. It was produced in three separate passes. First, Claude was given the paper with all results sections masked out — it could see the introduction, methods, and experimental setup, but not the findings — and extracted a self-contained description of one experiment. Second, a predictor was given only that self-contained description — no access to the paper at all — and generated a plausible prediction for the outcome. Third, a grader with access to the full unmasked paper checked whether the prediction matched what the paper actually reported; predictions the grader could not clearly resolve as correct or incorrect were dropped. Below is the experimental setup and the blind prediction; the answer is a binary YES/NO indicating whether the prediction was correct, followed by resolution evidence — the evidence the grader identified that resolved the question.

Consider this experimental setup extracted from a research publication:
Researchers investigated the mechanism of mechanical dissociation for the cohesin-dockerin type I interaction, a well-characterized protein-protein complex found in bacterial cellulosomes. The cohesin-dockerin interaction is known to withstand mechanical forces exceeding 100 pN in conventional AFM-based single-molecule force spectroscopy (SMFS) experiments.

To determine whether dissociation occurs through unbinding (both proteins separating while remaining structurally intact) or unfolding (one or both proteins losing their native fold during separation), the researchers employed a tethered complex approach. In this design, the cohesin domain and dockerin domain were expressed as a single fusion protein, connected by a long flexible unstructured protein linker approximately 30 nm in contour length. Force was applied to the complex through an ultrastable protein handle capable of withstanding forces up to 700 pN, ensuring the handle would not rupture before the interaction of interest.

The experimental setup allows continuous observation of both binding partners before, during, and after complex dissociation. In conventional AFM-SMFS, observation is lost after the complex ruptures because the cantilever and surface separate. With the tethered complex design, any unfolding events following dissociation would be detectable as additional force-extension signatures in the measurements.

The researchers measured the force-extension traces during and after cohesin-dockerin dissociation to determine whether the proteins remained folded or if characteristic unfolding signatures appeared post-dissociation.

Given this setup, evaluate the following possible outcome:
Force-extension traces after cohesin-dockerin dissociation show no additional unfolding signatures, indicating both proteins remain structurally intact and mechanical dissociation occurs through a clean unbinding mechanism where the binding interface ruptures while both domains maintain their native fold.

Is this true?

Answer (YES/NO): NO